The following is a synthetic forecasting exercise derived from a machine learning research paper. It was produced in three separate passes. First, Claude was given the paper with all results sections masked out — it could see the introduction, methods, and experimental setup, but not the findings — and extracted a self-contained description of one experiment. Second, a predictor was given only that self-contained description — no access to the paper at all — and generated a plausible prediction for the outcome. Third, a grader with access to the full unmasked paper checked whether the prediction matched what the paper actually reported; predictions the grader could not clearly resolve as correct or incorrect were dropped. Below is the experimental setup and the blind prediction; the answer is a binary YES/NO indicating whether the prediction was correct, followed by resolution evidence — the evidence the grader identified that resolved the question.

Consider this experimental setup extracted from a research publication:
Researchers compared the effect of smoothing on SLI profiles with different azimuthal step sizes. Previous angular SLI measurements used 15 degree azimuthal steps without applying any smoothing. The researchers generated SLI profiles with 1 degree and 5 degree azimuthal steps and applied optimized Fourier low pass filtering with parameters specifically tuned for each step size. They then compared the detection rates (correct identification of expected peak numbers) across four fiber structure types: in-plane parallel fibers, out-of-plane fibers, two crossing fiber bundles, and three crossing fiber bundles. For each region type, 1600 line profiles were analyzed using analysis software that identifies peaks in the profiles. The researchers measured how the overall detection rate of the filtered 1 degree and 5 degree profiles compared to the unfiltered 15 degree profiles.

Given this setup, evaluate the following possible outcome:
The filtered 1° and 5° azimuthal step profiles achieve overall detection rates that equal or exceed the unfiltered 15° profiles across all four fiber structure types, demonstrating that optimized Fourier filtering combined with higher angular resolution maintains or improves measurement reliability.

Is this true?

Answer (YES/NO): YES